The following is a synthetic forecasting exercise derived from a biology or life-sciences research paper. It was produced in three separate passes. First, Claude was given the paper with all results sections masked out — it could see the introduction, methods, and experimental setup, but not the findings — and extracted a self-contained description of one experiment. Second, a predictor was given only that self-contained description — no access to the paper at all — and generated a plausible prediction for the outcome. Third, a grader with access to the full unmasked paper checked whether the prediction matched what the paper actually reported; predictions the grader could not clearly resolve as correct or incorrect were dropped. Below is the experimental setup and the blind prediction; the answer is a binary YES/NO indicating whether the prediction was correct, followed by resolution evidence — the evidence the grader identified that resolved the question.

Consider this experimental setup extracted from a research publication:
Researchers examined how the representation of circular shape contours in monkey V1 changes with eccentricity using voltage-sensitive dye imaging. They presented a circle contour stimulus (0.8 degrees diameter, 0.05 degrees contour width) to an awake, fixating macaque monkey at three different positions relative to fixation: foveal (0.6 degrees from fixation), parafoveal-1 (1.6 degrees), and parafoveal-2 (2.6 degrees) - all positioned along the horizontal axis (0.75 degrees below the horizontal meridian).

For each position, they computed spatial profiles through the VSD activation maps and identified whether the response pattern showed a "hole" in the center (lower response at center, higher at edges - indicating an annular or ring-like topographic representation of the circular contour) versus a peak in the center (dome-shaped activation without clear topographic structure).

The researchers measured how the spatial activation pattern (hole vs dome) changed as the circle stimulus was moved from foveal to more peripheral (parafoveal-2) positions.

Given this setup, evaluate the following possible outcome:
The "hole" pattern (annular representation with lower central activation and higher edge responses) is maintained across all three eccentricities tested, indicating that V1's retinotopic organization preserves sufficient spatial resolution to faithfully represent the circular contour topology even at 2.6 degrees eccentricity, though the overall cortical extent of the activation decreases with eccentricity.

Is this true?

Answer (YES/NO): NO